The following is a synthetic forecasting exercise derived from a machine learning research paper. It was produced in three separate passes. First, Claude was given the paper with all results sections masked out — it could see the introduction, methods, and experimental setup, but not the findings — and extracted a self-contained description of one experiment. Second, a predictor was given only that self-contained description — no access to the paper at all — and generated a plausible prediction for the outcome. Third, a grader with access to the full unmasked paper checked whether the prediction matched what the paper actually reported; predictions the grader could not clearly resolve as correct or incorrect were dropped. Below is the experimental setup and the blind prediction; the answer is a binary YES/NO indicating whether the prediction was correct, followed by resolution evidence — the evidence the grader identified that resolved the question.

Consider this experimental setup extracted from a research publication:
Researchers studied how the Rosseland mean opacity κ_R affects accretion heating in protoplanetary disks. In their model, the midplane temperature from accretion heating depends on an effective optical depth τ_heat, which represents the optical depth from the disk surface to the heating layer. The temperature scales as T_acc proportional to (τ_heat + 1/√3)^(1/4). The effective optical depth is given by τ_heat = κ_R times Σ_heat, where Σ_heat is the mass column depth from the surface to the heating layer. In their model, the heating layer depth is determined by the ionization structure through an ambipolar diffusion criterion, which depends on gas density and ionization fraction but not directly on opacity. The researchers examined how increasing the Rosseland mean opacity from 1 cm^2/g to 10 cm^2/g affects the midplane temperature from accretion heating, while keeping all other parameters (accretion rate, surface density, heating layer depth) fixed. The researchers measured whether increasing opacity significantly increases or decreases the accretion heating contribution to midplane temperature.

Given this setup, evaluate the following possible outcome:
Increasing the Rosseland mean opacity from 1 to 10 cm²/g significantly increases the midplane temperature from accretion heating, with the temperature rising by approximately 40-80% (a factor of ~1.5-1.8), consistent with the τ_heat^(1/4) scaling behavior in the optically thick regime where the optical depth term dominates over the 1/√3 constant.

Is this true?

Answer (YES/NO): YES